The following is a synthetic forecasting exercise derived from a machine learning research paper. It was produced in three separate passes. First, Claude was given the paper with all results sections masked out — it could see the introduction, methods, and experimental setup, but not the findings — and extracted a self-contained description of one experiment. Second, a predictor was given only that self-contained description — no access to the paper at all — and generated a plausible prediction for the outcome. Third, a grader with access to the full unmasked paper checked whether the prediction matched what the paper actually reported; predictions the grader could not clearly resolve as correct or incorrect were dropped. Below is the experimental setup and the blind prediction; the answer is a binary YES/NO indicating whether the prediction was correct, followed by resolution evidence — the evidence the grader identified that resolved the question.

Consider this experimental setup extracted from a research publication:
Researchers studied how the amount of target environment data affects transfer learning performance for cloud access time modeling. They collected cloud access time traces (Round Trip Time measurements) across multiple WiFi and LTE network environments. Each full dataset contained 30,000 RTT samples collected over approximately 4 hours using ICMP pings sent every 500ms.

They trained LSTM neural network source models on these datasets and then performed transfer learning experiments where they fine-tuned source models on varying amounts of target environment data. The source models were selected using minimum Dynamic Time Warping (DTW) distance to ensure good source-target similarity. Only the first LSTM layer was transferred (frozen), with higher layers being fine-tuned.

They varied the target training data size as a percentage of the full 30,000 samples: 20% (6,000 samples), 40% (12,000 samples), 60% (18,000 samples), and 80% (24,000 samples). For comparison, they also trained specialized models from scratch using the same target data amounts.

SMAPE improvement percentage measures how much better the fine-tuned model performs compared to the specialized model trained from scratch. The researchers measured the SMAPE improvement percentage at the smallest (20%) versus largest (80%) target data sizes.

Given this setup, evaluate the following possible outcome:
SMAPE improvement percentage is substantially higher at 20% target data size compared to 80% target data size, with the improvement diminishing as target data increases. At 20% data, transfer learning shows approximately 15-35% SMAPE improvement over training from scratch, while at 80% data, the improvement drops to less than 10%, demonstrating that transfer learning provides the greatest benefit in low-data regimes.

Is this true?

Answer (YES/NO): NO